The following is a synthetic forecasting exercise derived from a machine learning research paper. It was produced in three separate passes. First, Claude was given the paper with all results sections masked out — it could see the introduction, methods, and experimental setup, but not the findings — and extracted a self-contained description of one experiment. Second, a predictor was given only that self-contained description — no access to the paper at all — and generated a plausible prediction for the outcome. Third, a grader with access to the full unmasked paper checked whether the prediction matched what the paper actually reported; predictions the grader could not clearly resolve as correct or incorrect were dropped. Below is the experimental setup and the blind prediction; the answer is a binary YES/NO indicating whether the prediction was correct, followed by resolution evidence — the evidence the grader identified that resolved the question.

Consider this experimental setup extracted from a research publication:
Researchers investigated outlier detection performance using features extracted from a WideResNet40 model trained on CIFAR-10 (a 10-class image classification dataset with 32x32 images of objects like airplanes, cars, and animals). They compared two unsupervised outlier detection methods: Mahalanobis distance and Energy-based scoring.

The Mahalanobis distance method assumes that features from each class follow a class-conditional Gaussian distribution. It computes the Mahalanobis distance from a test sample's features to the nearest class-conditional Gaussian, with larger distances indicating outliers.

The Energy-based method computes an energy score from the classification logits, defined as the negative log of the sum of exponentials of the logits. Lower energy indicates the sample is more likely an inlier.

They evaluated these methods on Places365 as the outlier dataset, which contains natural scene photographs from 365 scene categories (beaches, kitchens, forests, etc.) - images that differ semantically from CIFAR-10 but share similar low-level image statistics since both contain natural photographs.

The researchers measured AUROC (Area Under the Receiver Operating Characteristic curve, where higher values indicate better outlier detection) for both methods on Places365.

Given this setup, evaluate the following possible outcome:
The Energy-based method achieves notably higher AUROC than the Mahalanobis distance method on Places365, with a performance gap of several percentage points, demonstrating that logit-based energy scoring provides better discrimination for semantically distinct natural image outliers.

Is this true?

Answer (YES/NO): YES